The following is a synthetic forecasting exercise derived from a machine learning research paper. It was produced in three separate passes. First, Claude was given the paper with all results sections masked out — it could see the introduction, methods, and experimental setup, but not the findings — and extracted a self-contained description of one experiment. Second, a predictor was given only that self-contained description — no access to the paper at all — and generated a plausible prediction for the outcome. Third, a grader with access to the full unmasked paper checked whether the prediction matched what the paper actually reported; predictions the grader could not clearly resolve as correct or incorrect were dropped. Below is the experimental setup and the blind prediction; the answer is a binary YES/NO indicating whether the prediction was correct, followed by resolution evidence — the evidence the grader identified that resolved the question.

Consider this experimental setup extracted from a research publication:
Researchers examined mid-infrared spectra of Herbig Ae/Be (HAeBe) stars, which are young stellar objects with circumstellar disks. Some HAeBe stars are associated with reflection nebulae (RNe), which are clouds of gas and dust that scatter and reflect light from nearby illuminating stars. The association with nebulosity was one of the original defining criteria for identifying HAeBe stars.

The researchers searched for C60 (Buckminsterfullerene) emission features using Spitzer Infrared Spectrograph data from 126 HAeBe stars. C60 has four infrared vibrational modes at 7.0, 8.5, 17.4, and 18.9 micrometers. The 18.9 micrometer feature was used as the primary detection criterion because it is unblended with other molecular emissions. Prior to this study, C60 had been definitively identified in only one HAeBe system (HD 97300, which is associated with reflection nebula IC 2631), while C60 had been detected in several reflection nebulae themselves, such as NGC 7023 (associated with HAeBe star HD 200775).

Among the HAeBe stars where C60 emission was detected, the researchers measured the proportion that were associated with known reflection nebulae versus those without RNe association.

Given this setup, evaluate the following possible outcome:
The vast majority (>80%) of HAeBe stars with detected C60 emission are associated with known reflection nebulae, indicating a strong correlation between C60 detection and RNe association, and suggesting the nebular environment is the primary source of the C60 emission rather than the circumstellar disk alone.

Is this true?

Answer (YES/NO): NO